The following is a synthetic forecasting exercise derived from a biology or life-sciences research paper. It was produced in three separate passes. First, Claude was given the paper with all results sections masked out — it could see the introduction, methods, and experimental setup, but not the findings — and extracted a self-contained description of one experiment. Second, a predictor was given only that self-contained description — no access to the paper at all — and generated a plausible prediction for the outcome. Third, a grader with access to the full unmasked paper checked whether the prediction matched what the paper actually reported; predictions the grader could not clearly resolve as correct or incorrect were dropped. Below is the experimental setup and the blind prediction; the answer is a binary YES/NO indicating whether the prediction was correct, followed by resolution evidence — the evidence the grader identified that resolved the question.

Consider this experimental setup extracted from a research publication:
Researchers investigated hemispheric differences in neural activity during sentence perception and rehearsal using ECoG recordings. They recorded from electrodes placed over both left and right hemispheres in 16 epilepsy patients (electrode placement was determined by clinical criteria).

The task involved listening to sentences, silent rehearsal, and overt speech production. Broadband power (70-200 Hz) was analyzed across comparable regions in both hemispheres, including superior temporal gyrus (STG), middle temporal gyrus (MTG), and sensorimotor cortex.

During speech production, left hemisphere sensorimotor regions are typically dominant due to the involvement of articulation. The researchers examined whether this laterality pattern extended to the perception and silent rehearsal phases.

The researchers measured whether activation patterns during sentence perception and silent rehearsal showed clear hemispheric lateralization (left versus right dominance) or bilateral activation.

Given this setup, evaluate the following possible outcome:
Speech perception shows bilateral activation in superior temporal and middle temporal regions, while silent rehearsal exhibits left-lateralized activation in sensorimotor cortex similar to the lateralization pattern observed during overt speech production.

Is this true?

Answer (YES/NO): YES